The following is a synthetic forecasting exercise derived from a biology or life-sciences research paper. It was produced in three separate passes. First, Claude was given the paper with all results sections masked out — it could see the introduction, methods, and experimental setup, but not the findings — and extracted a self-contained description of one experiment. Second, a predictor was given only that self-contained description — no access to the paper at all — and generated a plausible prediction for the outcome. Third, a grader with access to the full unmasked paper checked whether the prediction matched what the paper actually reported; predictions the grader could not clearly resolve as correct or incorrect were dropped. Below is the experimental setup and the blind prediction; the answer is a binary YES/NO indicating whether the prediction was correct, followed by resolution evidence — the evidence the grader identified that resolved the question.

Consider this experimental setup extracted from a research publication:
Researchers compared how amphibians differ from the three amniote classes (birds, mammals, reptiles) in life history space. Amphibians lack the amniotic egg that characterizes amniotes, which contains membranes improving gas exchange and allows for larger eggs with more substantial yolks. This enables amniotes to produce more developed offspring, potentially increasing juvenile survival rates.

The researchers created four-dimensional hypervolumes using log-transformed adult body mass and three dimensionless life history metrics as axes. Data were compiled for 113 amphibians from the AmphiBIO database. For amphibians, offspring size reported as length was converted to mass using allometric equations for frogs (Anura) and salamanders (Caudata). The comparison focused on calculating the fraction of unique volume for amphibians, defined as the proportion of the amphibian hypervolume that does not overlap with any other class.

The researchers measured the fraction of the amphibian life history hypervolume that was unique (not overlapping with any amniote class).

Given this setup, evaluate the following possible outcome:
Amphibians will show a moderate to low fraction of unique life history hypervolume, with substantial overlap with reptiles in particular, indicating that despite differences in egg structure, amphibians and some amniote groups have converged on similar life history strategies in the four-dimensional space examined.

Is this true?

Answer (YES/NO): NO